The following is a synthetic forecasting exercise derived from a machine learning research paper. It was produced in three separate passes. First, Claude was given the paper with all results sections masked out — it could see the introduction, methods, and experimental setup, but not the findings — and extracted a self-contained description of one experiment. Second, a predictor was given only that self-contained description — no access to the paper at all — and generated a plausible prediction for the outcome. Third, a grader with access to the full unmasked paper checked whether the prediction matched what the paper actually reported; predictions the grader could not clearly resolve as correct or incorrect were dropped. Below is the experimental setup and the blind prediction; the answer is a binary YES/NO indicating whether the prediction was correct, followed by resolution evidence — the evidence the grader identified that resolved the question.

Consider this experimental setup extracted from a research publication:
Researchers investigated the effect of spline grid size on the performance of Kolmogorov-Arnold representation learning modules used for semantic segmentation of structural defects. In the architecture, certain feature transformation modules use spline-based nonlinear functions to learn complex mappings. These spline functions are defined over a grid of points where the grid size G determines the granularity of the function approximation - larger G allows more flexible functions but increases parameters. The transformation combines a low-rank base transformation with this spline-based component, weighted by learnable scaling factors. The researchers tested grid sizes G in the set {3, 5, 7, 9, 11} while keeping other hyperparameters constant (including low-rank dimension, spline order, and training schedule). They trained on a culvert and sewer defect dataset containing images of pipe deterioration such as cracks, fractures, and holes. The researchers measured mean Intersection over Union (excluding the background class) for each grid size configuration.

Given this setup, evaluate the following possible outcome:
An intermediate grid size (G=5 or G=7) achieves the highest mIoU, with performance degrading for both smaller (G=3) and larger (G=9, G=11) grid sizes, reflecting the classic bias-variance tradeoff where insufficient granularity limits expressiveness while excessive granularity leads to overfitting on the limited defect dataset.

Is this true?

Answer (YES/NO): NO